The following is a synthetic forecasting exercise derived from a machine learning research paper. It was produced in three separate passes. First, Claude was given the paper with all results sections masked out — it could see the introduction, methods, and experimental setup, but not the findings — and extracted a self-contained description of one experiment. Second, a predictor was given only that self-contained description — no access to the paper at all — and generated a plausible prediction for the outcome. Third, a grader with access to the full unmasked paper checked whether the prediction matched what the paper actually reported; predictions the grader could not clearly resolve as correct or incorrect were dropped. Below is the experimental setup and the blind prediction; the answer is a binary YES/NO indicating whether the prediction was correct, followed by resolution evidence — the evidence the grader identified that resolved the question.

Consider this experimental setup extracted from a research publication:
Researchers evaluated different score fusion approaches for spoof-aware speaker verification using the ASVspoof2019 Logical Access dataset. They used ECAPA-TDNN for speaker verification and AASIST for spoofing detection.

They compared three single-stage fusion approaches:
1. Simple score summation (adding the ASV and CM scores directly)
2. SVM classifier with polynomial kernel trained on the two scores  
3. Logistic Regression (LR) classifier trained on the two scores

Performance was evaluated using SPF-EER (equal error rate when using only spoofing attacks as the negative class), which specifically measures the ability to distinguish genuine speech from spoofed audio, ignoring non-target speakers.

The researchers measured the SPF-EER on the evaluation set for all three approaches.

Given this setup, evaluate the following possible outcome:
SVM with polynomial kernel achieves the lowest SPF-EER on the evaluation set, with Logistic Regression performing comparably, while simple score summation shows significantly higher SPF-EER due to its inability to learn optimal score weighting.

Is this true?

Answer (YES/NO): NO